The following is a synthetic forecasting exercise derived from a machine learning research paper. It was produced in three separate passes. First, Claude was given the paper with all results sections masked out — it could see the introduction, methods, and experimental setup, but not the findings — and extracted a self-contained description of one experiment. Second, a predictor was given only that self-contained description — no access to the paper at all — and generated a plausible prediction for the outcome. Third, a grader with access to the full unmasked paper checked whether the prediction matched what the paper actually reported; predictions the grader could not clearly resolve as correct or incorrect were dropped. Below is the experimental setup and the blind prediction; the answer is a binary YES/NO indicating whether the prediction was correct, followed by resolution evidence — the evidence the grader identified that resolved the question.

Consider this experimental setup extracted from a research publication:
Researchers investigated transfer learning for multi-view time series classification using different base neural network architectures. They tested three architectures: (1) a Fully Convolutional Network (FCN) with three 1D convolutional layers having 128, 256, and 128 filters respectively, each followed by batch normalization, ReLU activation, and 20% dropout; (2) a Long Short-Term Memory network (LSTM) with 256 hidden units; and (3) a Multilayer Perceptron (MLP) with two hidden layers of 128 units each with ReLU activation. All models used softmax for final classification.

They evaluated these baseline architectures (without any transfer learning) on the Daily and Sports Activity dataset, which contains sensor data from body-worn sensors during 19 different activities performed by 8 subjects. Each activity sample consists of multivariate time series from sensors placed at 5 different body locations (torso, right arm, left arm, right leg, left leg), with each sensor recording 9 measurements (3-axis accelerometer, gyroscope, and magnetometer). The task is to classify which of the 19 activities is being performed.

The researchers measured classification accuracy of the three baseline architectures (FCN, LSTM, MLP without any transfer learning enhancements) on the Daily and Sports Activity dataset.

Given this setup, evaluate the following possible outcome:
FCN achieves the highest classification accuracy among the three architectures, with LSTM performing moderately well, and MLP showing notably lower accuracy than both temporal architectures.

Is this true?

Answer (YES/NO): NO